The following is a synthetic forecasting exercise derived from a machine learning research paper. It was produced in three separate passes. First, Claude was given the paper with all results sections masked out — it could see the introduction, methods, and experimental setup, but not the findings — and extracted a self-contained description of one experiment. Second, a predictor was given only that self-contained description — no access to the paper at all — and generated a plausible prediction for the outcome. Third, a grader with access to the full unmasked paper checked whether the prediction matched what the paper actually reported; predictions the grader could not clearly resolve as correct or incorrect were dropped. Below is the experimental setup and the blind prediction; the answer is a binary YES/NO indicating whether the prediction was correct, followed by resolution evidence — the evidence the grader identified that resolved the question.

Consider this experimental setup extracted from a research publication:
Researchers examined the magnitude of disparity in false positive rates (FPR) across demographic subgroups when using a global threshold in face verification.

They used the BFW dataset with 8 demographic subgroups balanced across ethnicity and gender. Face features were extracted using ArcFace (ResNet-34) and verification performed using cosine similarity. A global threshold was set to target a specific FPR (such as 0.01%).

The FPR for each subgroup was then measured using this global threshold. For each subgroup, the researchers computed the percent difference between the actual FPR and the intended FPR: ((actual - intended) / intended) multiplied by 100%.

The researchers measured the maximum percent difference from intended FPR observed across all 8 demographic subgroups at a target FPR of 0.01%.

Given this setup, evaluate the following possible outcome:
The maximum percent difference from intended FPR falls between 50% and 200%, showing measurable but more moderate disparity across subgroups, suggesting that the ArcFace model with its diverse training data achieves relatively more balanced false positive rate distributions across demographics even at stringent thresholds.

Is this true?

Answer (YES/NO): YES